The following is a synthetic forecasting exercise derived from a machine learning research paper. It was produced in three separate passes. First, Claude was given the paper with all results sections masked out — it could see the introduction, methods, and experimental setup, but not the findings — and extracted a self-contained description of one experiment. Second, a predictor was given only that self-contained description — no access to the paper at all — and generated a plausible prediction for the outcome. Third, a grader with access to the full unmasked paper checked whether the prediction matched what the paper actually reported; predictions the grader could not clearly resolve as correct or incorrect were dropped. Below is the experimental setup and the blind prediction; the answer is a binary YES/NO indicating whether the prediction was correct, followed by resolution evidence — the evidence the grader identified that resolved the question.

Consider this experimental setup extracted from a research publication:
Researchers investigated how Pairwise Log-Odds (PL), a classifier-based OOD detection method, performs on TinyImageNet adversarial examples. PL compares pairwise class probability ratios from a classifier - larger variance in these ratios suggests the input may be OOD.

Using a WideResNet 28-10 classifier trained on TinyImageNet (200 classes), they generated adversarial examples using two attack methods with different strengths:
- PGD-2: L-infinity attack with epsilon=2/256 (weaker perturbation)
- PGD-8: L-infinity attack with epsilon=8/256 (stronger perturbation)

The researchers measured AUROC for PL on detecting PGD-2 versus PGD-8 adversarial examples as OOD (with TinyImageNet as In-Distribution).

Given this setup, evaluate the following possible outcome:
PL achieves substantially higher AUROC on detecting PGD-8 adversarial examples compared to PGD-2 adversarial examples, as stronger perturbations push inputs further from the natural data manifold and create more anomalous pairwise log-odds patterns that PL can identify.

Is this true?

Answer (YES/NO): YES